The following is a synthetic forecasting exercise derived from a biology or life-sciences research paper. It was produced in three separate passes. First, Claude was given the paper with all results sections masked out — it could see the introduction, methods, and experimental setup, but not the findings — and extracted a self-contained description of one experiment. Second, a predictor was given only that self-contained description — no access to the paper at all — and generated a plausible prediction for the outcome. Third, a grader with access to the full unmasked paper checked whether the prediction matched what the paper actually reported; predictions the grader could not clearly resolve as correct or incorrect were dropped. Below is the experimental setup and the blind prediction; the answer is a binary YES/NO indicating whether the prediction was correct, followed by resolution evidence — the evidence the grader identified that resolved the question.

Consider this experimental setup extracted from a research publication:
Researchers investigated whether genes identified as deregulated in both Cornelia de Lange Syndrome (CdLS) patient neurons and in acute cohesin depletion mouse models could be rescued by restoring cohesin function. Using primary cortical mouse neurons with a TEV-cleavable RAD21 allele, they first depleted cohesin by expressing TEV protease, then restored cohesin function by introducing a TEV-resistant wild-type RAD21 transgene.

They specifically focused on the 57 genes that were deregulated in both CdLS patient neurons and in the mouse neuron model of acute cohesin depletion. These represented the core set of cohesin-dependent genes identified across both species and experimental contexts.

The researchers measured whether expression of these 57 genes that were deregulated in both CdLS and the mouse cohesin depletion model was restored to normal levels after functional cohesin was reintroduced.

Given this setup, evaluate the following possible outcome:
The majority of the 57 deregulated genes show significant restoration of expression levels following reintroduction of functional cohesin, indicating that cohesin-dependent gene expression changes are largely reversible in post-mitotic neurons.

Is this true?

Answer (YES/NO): YES